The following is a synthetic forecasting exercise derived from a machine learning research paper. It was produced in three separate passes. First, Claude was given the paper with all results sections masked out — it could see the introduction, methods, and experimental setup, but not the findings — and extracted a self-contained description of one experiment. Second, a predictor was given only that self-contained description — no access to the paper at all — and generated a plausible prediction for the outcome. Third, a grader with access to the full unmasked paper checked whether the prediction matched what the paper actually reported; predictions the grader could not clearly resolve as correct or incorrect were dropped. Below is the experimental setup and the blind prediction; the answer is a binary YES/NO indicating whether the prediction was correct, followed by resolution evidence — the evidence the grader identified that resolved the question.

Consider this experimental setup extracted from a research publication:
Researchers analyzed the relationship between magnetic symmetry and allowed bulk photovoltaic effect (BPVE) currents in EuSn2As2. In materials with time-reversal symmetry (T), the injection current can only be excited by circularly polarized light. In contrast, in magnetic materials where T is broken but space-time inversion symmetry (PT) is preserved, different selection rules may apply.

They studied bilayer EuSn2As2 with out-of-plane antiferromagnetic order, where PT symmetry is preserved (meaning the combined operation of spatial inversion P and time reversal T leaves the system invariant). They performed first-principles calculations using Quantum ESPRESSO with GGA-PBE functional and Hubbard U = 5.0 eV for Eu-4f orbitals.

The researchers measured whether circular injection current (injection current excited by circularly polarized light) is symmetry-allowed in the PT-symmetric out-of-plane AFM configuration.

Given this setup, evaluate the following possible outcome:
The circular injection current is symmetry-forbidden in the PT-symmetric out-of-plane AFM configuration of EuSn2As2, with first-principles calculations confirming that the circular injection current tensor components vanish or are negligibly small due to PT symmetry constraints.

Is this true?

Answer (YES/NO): YES